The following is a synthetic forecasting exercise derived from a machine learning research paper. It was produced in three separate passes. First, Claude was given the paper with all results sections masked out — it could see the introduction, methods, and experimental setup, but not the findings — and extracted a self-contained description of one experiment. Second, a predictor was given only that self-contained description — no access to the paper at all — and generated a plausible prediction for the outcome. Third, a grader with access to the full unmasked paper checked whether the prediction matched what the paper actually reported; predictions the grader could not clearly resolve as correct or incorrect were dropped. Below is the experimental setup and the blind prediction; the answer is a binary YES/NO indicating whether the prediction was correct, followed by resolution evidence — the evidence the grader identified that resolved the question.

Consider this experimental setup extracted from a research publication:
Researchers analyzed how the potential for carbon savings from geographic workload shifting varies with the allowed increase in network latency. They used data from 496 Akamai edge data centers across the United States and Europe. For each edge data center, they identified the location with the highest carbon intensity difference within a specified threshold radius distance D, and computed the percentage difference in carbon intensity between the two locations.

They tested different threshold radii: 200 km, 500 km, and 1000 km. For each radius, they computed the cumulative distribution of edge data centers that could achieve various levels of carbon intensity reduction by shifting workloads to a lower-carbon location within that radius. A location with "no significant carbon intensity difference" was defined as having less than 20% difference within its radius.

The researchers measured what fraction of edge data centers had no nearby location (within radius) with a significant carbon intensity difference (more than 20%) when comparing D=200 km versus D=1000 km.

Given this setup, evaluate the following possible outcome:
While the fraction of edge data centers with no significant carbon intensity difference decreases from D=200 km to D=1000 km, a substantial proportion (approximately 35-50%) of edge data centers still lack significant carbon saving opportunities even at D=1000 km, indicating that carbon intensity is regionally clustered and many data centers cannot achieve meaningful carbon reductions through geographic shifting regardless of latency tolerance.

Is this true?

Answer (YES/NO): NO